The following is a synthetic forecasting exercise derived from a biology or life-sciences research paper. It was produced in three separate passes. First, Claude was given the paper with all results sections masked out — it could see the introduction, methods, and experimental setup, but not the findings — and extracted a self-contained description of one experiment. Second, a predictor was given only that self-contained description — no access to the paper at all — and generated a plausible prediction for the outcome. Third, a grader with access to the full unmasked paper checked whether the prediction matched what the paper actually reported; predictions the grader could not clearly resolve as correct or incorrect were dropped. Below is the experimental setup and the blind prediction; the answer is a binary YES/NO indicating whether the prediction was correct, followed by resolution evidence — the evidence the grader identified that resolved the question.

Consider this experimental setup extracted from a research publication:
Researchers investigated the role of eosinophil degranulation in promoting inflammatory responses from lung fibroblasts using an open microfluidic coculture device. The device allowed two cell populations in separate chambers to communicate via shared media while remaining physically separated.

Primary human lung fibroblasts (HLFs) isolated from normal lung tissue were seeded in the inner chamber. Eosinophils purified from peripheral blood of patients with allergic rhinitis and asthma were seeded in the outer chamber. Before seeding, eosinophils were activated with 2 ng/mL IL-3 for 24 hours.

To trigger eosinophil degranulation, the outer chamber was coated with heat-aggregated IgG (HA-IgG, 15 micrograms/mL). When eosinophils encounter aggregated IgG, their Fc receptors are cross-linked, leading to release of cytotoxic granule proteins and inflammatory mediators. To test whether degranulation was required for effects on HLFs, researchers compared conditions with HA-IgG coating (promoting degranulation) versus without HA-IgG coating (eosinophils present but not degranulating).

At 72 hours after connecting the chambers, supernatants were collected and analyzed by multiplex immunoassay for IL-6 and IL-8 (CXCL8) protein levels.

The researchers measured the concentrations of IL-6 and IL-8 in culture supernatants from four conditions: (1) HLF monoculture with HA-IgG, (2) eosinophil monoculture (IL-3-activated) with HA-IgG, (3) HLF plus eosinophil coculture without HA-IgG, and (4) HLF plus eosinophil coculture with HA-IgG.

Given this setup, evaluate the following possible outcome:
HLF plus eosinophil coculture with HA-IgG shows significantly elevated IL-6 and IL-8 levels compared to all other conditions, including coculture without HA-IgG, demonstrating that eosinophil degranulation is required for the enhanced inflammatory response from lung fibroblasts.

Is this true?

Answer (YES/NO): YES